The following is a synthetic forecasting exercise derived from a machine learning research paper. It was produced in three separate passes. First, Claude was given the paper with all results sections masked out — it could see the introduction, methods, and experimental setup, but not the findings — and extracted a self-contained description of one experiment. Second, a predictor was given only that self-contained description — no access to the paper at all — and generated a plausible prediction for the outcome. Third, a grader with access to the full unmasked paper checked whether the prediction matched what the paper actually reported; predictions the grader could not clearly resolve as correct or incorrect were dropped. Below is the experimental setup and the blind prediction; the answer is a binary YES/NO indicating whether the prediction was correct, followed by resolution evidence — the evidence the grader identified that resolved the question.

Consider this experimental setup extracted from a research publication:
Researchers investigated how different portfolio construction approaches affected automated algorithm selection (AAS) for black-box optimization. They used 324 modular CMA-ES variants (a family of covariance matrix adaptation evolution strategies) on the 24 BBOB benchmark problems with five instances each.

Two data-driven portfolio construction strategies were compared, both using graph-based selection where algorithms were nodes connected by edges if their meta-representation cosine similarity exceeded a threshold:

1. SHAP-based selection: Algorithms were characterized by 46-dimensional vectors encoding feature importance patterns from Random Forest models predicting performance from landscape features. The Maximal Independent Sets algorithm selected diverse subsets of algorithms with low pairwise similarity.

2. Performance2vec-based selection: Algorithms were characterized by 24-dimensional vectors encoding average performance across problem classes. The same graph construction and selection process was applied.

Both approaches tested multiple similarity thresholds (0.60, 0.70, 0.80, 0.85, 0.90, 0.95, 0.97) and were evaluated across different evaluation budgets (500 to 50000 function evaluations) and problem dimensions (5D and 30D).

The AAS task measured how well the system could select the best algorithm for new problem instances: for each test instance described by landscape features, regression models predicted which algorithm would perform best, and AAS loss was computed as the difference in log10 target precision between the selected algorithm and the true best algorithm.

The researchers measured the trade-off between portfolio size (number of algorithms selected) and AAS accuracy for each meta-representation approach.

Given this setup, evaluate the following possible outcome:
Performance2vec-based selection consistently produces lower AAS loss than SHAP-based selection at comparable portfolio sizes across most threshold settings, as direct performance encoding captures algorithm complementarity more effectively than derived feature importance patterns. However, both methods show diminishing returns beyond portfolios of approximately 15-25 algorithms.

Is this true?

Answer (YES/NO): NO